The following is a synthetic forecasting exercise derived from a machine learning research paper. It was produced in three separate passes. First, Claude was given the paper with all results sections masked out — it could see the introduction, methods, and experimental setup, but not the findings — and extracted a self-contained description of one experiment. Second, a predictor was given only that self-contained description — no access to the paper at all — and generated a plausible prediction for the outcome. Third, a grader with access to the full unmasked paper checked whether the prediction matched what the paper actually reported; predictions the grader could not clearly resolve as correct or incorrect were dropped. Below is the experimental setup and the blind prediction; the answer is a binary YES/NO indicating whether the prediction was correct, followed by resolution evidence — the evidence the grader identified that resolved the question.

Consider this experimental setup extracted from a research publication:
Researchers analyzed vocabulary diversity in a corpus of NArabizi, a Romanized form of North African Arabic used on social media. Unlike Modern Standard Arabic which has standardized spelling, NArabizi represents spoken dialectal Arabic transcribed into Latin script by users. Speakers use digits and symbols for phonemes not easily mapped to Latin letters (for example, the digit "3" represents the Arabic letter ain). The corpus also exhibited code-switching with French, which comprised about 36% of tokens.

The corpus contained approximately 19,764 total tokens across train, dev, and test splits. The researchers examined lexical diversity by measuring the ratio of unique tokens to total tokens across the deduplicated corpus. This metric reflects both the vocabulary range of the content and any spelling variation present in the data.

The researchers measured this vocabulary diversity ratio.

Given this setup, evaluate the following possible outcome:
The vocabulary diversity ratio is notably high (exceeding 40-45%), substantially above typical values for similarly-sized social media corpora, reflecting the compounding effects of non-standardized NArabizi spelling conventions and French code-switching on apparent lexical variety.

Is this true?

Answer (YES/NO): YES